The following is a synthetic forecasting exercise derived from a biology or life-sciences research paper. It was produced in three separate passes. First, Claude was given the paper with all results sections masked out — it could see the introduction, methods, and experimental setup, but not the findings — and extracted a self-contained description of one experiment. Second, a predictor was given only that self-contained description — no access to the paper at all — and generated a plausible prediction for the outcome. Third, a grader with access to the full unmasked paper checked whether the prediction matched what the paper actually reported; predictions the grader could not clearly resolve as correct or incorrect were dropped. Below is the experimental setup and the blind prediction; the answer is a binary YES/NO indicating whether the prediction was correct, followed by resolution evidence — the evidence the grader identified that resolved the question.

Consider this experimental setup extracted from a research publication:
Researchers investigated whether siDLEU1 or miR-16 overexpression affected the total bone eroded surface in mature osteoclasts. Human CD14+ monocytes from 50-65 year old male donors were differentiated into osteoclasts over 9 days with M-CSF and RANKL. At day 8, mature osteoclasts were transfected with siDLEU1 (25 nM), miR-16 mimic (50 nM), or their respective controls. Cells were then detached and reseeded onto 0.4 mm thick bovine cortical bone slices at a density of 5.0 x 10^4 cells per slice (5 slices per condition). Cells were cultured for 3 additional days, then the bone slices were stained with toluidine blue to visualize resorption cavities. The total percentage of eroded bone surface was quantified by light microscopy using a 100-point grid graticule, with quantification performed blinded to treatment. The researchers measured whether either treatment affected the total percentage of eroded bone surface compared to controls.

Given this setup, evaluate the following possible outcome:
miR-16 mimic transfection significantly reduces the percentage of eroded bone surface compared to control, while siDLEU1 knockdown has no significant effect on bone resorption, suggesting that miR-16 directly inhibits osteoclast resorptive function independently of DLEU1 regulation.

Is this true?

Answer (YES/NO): NO